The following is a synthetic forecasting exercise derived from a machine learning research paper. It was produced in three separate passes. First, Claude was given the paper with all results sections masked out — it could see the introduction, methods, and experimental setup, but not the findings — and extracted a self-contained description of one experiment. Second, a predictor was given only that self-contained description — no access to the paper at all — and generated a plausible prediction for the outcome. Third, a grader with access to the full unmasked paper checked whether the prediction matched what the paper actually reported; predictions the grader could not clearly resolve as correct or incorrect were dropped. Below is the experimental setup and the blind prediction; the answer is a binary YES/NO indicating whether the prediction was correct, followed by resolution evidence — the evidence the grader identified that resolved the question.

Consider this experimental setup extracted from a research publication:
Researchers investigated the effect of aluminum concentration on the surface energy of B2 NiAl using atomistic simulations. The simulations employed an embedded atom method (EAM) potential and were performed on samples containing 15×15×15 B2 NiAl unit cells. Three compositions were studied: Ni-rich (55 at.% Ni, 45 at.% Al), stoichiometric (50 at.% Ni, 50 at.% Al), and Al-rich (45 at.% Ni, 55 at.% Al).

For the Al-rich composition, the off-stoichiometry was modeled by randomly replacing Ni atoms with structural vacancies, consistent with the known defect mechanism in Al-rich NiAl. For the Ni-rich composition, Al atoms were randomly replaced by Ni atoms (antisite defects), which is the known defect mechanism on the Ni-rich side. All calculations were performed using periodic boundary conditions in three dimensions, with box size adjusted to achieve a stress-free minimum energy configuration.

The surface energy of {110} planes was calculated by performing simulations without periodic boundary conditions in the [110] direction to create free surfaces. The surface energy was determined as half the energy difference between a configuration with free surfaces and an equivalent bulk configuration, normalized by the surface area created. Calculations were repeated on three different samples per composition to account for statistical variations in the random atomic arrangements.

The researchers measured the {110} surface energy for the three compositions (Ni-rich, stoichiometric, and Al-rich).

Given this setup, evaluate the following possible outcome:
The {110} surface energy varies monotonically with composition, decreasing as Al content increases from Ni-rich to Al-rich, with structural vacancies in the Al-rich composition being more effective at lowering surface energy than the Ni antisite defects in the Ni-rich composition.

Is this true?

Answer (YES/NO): YES